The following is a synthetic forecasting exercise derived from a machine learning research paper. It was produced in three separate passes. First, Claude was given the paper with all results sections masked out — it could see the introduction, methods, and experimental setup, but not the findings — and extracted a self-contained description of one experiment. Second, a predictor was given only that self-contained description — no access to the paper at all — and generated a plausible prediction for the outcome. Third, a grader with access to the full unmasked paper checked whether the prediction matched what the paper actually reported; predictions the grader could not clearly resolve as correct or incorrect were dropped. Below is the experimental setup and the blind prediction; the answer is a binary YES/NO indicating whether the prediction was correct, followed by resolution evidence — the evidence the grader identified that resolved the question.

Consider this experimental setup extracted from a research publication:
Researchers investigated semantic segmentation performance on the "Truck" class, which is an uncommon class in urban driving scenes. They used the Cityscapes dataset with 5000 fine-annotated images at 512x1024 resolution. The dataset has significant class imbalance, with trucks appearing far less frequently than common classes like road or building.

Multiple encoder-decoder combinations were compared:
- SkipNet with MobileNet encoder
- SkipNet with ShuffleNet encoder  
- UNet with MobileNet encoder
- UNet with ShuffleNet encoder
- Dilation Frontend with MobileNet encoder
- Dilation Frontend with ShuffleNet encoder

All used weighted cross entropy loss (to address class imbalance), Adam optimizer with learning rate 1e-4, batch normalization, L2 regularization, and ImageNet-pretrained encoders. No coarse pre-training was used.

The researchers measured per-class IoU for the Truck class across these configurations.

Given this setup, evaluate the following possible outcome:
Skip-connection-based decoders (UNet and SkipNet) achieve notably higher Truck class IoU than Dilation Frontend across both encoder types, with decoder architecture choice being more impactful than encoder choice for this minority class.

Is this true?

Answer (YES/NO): NO